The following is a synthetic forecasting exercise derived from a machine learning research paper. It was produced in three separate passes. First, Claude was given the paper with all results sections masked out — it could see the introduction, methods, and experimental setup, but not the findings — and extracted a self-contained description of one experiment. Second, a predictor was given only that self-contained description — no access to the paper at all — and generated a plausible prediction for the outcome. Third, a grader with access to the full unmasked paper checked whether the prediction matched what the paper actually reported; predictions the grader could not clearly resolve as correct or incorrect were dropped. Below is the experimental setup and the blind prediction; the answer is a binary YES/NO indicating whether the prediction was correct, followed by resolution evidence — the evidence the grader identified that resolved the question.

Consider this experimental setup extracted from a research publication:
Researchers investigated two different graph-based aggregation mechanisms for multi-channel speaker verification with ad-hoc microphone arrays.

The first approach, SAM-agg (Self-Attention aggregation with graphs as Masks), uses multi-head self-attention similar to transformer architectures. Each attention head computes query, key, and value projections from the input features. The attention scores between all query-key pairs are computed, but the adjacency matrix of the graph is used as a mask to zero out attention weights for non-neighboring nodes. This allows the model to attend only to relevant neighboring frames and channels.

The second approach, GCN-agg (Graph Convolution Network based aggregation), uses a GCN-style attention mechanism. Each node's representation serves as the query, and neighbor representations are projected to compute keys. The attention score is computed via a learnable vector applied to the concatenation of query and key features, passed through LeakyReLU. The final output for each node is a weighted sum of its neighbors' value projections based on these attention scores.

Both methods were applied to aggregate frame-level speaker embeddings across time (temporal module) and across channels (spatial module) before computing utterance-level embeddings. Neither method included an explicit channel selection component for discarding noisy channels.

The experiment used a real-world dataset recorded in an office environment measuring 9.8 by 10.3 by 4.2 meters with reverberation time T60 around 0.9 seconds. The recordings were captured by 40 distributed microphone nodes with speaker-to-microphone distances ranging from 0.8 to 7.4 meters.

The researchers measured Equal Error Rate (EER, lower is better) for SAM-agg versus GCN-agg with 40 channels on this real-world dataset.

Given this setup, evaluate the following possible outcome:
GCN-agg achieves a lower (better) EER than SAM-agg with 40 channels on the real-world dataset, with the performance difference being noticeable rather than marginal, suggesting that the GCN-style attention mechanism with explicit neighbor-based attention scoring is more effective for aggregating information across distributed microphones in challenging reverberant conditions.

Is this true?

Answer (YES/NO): NO